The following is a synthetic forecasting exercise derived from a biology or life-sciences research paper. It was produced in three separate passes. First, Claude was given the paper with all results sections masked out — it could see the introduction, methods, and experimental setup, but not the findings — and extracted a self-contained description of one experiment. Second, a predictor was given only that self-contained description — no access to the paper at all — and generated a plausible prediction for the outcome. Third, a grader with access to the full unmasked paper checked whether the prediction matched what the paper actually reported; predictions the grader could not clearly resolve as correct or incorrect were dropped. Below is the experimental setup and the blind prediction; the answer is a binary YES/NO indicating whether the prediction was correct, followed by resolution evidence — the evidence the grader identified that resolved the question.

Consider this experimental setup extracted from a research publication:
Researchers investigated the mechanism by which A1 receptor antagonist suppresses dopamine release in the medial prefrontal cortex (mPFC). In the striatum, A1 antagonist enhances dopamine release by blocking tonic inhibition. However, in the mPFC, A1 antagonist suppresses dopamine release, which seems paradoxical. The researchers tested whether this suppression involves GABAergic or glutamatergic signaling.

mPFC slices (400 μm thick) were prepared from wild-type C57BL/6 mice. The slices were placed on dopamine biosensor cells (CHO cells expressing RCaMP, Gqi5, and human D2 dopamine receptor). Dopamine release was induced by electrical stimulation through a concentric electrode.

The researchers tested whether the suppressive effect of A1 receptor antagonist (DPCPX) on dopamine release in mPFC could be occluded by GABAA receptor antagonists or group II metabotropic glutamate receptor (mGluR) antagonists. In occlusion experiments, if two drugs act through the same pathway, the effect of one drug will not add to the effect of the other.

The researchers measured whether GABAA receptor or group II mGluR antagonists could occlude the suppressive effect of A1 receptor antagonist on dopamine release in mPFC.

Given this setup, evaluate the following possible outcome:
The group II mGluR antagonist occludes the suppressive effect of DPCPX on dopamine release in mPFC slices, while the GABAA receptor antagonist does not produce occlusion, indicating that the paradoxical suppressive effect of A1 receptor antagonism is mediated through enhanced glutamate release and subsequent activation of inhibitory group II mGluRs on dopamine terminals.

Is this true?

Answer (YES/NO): NO